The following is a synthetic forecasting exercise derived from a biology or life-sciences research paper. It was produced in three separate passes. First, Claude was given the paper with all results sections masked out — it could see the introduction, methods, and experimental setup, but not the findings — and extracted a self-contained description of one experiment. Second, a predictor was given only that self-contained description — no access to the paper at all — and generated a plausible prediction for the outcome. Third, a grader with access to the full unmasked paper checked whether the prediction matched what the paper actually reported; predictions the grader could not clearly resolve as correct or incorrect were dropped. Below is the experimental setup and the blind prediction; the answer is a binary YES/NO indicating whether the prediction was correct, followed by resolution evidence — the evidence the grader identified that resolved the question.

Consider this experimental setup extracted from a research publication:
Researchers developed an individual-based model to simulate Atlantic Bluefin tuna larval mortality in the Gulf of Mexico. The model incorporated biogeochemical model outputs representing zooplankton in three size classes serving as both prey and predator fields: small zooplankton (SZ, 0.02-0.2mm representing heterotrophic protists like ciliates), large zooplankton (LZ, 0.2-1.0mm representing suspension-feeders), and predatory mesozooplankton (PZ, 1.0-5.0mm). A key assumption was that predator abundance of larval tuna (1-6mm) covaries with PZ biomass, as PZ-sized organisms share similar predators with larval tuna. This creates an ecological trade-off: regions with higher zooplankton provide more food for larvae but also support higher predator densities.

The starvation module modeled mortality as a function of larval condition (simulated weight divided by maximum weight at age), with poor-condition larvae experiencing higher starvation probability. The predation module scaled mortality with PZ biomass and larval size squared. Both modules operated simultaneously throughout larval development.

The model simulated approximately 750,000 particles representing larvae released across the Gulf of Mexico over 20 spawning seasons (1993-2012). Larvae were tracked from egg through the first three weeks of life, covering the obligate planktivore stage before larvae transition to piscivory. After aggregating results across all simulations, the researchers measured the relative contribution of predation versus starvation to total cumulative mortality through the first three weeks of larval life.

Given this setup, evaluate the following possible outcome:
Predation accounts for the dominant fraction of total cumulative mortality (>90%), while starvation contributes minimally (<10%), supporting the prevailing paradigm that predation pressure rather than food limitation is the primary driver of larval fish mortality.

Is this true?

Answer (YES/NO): NO